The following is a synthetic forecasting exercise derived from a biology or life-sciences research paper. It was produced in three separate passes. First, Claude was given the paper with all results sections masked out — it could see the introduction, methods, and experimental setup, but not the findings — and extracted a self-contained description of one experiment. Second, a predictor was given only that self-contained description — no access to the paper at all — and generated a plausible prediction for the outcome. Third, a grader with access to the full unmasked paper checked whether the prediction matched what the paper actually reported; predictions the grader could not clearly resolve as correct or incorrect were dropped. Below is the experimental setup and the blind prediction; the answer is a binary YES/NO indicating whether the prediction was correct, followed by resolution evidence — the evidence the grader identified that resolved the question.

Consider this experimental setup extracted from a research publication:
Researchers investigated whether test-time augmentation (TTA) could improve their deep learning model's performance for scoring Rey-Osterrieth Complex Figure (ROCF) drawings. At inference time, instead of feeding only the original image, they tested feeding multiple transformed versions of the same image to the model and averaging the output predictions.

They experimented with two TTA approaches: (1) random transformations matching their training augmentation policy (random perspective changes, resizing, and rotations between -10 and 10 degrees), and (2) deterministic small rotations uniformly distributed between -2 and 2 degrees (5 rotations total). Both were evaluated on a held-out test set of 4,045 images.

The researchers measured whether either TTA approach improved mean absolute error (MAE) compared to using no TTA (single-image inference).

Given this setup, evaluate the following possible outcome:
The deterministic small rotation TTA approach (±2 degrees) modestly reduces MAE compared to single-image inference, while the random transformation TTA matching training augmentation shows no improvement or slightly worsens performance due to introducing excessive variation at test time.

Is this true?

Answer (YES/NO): YES